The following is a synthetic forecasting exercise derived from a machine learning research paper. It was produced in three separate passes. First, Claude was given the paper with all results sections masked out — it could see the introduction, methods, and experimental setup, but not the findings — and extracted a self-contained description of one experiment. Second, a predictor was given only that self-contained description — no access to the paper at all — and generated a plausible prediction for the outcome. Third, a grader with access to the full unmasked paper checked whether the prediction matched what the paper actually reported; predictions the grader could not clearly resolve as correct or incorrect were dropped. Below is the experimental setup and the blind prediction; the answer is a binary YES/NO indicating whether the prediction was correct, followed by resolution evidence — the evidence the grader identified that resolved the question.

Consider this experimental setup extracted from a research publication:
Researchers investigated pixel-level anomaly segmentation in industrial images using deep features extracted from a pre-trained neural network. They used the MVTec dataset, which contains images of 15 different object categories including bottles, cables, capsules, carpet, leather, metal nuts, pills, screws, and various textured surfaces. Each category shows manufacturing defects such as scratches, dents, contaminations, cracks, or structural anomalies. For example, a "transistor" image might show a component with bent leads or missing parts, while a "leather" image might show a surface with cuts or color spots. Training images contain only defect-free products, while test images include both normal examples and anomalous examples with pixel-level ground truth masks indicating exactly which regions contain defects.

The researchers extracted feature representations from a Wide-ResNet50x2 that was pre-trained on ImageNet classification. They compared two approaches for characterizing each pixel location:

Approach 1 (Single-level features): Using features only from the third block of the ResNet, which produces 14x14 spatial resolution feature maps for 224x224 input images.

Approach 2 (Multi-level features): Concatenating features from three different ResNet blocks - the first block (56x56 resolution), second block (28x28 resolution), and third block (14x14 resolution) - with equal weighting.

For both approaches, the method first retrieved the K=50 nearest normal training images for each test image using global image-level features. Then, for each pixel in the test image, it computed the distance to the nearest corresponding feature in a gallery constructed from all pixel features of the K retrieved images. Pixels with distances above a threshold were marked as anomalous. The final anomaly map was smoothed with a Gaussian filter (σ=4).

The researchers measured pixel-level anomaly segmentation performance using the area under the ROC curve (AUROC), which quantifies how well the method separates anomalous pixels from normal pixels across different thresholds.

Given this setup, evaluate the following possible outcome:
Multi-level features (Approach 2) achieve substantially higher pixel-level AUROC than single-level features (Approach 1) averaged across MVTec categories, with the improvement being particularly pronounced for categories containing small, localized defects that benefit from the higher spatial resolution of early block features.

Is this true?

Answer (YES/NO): NO